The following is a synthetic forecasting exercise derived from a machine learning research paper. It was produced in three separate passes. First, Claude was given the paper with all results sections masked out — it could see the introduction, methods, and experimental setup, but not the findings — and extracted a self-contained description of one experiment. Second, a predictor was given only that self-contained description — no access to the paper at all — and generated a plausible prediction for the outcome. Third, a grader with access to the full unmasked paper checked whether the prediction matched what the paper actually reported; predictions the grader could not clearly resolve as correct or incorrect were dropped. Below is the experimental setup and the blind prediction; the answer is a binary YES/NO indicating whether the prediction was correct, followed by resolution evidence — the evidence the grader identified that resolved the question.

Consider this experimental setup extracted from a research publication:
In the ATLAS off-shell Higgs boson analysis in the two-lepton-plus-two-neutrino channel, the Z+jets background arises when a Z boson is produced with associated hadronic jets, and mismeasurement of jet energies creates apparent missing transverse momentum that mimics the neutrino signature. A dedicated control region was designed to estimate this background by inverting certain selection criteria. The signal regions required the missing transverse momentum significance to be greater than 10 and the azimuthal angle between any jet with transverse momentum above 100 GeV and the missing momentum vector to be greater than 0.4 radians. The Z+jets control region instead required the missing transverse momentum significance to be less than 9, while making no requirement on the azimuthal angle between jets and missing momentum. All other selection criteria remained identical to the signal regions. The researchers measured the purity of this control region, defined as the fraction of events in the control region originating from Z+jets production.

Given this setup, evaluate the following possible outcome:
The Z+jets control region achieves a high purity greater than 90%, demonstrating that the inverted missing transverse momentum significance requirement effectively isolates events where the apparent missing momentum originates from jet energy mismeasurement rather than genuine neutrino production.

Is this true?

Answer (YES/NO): NO